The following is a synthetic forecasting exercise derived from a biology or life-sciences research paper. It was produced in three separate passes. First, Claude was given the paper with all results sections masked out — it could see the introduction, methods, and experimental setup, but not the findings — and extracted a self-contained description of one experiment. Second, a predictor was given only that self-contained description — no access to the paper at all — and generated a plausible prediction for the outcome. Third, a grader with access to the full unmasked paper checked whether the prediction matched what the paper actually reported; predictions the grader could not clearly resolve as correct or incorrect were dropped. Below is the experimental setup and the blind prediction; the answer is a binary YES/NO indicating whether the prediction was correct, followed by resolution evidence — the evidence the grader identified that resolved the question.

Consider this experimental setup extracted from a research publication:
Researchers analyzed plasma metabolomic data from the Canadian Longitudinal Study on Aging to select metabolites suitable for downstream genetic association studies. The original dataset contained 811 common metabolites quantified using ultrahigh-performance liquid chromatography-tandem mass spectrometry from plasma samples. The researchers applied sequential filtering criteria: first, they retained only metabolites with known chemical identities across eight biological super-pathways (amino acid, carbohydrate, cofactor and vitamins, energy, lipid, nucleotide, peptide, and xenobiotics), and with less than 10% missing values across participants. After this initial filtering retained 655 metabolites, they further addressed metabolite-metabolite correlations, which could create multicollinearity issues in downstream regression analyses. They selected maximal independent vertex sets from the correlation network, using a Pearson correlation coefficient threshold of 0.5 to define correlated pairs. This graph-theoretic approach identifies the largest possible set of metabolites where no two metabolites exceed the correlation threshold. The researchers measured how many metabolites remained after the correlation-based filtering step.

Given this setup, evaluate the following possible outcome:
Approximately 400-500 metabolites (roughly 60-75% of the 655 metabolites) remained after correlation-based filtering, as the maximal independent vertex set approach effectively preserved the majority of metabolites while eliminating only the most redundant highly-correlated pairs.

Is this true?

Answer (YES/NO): NO